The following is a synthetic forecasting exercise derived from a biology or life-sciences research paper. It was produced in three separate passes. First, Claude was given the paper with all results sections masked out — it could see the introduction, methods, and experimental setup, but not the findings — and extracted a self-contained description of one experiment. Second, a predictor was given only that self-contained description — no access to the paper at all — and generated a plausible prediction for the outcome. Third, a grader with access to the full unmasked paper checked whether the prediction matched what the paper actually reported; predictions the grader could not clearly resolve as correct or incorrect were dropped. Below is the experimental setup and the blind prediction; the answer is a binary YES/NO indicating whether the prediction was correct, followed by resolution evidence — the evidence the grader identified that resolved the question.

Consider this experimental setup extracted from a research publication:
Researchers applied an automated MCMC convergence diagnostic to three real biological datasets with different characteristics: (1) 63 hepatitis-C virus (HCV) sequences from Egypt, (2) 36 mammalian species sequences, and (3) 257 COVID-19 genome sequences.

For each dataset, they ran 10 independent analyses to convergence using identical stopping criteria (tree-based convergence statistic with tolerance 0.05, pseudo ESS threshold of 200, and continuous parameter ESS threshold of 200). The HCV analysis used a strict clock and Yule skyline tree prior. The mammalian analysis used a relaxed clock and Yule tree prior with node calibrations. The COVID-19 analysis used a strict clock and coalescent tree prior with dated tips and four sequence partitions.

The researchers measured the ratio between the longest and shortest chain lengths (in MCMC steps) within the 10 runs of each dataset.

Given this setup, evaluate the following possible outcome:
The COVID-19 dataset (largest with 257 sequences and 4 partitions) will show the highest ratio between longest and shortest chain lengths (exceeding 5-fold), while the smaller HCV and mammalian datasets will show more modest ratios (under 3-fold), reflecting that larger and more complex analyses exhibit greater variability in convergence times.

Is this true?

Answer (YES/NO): NO